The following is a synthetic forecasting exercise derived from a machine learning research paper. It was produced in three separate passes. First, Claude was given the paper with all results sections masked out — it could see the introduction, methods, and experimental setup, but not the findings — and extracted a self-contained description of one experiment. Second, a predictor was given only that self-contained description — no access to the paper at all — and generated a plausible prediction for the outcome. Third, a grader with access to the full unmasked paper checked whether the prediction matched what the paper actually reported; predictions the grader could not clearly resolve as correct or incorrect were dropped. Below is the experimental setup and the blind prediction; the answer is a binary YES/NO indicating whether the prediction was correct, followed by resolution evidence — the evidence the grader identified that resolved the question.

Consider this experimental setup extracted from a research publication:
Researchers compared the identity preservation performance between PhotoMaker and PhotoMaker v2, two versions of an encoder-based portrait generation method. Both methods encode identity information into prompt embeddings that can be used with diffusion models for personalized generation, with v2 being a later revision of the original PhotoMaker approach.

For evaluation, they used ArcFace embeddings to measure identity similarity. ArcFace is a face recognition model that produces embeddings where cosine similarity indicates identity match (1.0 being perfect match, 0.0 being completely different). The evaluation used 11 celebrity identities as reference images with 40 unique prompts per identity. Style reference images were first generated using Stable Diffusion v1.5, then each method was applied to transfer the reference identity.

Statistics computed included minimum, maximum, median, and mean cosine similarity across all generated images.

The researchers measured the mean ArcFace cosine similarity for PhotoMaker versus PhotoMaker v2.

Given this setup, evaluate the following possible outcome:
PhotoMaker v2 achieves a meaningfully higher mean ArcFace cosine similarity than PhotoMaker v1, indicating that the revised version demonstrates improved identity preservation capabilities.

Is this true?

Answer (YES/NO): YES